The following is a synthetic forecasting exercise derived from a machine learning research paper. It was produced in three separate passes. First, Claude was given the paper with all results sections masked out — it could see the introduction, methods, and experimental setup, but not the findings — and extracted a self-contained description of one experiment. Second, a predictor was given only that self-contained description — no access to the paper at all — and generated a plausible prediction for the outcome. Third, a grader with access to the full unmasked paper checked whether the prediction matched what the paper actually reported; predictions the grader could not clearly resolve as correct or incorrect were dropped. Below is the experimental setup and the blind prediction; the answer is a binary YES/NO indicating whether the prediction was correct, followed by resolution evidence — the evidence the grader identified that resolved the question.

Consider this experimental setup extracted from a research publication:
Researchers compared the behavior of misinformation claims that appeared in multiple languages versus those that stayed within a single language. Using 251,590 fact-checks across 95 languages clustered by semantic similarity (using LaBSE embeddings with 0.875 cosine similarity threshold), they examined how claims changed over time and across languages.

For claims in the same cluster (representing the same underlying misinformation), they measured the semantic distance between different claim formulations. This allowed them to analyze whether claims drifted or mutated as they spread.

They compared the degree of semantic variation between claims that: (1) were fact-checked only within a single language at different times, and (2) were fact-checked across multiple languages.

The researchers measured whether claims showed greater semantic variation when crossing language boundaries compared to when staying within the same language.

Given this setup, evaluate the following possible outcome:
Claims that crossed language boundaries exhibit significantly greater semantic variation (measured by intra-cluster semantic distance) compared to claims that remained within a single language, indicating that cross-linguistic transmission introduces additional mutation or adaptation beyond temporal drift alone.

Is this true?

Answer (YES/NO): YES